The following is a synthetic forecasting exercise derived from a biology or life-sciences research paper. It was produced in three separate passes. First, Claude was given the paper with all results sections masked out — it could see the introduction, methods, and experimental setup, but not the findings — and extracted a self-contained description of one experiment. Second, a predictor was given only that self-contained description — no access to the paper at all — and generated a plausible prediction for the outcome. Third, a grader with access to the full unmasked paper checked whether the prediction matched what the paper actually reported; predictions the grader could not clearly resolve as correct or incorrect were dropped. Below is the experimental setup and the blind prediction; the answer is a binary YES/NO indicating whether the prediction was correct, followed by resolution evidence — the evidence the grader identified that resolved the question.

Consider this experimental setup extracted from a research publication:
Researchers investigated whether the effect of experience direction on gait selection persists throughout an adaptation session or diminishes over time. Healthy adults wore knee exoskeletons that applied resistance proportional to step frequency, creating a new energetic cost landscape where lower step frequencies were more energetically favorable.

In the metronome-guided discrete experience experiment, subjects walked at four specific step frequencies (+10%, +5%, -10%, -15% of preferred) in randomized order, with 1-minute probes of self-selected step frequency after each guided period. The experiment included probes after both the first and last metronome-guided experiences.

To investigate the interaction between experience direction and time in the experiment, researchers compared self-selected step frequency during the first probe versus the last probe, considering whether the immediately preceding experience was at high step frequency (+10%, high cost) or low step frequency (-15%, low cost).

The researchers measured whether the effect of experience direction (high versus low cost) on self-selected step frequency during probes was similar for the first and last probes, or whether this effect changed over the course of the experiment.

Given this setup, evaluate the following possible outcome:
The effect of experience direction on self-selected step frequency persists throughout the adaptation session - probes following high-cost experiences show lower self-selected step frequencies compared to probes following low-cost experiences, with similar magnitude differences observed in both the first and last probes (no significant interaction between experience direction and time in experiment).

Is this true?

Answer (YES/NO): NO